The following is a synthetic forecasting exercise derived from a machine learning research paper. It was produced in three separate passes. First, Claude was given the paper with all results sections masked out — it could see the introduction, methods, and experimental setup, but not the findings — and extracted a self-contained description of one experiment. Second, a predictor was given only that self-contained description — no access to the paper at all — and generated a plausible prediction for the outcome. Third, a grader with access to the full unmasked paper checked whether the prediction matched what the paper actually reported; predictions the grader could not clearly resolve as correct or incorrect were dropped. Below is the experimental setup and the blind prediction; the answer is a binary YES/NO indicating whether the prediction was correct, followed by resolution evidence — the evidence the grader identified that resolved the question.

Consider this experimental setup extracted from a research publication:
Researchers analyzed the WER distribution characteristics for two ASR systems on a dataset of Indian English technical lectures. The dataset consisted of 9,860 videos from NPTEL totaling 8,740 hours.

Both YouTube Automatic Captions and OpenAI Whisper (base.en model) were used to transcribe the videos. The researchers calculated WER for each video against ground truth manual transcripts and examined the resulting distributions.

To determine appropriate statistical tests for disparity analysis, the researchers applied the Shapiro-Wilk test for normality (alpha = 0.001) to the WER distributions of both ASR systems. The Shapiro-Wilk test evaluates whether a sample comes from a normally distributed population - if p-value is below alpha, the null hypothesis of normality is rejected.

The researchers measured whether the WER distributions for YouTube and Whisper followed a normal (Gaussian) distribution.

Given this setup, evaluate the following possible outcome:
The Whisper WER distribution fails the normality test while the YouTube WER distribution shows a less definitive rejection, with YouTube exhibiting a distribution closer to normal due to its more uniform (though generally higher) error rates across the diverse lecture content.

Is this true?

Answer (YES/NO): NO